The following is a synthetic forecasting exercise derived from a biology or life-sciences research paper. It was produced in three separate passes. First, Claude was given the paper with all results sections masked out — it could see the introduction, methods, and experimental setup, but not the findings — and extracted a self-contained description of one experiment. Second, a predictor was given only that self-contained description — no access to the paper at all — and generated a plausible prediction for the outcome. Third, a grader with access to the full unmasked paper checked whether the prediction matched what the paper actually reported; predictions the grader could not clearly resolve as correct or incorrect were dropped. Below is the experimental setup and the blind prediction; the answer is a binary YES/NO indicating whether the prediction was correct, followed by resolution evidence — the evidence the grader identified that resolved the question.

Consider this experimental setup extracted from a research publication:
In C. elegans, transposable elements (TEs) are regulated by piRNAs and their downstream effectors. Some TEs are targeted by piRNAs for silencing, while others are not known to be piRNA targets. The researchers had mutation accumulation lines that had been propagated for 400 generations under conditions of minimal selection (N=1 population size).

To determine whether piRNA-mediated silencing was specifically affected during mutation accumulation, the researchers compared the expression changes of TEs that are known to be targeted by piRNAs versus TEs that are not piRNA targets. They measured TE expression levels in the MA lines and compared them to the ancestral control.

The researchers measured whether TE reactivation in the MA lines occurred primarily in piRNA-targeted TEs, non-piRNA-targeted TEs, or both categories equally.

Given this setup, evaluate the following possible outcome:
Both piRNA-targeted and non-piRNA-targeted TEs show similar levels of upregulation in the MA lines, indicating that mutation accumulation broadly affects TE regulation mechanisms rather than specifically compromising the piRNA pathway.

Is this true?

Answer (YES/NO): NO